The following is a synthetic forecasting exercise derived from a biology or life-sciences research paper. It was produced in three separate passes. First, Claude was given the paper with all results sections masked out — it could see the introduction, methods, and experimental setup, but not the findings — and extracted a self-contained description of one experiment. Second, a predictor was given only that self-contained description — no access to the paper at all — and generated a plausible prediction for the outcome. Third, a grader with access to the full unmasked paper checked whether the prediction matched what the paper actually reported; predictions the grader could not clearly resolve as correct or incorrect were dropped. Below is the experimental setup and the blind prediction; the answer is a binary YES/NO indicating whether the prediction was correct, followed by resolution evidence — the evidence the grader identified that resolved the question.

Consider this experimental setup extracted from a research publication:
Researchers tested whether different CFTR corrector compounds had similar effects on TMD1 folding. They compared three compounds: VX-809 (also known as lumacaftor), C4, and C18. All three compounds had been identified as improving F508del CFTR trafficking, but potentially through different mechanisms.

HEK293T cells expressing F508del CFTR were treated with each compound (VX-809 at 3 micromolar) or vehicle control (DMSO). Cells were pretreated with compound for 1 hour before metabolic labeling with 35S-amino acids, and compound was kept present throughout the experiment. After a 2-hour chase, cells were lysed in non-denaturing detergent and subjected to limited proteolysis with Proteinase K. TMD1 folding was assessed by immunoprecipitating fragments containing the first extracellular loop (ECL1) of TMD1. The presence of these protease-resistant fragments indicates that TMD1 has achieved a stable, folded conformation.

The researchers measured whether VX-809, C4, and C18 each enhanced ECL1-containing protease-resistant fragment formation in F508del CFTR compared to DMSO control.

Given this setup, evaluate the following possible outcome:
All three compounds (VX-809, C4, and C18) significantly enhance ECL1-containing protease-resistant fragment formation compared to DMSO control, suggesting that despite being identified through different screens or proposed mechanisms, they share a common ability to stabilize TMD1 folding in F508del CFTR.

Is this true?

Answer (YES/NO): NO